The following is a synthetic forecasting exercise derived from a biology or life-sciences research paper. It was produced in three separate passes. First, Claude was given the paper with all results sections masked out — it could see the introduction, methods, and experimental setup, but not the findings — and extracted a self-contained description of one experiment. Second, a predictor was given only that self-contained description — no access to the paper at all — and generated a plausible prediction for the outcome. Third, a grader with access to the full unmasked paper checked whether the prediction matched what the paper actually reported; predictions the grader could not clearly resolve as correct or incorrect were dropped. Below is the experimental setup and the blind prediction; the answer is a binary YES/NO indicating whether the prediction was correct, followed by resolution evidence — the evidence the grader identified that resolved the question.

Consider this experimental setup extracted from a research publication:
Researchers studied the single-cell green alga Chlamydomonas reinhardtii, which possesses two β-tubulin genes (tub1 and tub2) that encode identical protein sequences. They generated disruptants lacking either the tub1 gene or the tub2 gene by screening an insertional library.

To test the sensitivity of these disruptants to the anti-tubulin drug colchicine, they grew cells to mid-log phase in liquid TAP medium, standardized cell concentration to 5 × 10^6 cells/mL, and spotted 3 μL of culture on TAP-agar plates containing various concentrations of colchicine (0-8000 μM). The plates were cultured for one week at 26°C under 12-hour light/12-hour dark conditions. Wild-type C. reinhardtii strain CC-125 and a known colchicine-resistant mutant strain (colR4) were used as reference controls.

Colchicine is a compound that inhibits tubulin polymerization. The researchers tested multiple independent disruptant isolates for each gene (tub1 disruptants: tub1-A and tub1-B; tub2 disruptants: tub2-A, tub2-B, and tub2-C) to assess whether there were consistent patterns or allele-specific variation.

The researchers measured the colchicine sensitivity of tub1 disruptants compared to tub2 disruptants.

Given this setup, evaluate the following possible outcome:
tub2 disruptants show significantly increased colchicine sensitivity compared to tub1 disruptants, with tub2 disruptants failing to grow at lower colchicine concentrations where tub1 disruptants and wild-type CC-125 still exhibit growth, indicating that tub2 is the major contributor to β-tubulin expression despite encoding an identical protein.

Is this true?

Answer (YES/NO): NO